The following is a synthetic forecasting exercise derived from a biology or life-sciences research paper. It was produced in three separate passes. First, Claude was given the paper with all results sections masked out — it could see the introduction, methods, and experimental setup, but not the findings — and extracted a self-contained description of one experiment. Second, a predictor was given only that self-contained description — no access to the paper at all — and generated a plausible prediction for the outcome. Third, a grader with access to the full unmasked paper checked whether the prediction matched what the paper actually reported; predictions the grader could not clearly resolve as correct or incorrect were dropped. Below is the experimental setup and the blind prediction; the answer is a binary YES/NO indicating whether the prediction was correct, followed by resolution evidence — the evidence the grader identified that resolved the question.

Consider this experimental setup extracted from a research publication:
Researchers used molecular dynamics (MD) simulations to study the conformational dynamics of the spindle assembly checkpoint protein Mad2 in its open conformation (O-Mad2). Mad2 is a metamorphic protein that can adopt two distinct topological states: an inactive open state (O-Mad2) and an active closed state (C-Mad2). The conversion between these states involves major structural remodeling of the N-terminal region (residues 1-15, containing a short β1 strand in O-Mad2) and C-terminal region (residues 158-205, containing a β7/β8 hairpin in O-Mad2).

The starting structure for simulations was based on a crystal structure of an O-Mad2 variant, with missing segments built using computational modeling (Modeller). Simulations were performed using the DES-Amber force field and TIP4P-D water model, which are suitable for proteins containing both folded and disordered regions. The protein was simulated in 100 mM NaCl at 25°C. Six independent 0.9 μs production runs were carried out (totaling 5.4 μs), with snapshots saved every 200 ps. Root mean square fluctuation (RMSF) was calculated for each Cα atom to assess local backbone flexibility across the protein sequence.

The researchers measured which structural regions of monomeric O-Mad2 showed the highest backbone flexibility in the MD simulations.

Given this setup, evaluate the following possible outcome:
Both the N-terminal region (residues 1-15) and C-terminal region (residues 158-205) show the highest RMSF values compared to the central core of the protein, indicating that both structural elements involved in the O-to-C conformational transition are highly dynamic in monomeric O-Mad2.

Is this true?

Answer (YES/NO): NO